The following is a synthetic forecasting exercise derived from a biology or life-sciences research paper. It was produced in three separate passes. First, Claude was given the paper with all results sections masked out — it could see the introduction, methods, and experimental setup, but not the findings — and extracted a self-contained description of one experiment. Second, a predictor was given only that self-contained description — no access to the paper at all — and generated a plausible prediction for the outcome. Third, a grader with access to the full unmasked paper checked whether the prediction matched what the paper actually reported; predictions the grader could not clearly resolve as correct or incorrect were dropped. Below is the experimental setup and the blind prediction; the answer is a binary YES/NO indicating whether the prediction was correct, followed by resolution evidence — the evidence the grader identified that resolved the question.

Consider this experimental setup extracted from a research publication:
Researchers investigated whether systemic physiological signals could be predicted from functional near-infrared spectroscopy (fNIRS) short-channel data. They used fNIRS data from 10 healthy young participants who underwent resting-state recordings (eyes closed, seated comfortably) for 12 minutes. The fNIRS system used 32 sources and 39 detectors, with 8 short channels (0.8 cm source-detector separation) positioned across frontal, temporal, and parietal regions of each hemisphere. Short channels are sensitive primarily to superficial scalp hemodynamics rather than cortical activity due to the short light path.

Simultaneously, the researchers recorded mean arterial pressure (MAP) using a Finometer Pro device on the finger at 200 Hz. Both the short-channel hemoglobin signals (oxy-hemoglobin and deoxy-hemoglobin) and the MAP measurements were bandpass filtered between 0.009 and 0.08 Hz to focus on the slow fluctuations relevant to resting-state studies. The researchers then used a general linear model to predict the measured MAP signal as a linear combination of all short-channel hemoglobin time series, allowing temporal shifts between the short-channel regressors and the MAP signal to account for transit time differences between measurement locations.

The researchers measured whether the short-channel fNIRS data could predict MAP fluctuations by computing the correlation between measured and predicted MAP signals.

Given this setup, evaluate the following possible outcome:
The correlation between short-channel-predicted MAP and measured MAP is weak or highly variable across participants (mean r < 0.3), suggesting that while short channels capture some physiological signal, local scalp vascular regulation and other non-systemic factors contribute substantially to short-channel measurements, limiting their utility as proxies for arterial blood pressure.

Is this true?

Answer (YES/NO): NO